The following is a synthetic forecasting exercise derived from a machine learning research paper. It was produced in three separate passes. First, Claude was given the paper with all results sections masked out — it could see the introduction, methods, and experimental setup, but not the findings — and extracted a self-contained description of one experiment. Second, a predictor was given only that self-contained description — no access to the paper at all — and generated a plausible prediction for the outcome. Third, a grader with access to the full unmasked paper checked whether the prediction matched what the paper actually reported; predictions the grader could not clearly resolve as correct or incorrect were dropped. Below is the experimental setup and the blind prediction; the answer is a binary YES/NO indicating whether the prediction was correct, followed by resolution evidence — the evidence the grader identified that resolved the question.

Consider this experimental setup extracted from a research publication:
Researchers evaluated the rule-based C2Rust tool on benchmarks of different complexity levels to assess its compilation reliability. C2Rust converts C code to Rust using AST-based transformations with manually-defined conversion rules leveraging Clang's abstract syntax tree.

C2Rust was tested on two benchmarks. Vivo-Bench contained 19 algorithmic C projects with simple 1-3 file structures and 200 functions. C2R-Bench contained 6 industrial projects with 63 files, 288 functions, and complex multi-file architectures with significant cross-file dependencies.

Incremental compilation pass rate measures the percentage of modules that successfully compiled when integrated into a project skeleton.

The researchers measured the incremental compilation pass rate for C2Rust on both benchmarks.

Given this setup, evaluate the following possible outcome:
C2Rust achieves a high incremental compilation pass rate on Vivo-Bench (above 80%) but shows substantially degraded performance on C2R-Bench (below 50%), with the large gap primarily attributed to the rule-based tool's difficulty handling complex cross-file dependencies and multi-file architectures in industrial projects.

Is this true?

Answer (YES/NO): NO